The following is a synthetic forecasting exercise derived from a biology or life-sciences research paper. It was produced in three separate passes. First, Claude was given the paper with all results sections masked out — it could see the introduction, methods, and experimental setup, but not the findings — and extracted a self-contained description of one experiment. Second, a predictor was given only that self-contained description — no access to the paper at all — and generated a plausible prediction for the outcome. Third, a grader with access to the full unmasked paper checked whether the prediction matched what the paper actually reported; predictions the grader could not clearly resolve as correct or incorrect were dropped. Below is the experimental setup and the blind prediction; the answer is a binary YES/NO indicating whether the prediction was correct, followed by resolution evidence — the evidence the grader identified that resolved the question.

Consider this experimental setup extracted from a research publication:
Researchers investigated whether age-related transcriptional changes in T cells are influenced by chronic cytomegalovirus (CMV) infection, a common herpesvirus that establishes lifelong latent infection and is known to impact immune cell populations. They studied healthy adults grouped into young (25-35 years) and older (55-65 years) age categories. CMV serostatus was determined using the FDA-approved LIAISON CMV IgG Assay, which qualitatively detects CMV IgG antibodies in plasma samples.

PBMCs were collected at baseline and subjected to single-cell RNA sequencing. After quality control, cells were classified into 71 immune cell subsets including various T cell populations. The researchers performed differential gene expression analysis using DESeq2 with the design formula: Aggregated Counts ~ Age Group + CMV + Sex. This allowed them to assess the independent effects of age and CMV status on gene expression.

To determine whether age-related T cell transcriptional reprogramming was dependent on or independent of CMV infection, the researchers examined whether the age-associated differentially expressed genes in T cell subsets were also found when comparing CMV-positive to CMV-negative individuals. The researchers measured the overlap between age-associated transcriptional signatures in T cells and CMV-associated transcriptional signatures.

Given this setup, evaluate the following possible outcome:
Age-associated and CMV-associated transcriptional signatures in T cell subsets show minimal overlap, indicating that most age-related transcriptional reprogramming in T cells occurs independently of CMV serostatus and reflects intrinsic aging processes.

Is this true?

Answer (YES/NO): YES